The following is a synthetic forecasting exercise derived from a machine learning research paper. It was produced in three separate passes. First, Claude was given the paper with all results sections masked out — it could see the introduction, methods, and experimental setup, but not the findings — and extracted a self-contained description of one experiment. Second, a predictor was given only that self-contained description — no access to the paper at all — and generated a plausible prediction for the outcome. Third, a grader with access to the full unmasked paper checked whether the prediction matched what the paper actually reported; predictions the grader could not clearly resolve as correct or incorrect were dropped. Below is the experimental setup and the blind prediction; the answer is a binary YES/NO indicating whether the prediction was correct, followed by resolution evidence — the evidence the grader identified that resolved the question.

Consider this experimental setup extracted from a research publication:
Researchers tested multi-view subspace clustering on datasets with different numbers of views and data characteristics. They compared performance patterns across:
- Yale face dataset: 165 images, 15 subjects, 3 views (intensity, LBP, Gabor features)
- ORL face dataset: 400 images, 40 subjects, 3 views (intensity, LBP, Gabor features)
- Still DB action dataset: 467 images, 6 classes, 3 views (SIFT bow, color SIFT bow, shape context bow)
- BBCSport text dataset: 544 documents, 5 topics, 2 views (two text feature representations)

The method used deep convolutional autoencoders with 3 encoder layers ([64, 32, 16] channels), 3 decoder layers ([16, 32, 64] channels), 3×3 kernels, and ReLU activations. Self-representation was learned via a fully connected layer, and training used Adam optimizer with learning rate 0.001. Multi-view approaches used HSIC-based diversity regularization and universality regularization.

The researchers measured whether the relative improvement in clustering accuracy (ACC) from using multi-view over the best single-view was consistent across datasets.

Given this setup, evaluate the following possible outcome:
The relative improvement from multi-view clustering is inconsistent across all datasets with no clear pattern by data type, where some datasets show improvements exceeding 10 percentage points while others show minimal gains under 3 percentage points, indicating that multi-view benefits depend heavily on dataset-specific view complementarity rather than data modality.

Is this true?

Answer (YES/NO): NO